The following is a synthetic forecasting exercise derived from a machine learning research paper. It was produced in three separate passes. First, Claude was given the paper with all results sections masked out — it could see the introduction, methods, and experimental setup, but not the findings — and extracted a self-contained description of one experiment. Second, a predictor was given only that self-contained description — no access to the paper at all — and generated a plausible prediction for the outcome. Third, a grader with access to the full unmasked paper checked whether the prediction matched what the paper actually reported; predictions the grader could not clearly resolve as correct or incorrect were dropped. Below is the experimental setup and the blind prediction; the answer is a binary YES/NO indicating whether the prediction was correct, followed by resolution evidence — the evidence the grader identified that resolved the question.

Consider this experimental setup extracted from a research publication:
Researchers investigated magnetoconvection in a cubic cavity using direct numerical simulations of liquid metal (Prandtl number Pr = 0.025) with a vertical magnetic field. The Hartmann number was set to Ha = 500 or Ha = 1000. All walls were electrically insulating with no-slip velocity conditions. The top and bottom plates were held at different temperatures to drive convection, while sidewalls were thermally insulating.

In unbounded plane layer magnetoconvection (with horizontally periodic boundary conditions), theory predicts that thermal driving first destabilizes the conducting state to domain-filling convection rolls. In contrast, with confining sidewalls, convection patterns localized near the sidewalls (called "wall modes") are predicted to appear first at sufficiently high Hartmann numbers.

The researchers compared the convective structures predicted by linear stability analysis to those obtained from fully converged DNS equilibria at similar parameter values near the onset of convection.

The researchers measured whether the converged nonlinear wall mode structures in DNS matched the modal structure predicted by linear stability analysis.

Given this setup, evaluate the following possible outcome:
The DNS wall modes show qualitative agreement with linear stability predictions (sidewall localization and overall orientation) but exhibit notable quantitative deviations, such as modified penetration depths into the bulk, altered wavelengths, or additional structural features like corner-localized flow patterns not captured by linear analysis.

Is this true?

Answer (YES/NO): NO